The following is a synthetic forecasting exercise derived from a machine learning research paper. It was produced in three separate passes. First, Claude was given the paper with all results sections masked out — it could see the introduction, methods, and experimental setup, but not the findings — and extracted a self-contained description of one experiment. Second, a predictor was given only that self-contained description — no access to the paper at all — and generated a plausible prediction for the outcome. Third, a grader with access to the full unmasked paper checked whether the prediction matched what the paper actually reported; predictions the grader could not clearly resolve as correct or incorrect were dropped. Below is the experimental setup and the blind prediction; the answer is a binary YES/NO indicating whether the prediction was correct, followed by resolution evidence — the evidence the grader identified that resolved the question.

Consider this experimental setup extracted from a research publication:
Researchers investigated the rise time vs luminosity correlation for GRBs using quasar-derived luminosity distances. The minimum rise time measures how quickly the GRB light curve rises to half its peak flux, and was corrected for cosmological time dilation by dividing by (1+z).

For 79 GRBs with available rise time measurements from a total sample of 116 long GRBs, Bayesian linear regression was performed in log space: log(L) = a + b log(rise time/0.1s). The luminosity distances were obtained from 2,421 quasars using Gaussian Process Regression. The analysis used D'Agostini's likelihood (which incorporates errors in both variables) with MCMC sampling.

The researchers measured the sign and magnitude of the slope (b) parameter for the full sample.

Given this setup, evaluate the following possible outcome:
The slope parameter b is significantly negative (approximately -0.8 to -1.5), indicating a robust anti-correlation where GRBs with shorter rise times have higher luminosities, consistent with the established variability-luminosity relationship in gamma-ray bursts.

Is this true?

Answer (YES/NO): NO